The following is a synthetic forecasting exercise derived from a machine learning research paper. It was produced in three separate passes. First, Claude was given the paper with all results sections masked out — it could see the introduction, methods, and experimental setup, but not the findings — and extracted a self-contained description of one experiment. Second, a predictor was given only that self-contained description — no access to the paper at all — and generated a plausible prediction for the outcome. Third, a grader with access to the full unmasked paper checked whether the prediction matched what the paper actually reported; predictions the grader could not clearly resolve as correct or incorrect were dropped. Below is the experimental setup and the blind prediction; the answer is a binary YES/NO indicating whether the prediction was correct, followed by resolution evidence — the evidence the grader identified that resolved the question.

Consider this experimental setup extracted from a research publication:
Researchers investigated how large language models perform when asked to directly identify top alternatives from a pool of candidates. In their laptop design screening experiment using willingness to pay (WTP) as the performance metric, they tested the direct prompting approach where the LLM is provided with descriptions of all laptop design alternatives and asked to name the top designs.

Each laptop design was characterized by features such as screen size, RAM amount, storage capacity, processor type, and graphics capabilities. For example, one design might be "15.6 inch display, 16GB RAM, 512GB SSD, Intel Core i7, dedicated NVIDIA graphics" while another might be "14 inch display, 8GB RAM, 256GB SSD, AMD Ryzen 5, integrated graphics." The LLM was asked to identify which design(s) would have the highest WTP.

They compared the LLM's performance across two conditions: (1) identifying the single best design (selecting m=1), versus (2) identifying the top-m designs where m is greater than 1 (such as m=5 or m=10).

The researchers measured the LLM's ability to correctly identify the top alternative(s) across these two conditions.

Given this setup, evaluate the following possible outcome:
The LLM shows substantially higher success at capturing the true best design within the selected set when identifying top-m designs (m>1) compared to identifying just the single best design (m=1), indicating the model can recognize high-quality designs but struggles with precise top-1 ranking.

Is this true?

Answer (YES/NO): NO